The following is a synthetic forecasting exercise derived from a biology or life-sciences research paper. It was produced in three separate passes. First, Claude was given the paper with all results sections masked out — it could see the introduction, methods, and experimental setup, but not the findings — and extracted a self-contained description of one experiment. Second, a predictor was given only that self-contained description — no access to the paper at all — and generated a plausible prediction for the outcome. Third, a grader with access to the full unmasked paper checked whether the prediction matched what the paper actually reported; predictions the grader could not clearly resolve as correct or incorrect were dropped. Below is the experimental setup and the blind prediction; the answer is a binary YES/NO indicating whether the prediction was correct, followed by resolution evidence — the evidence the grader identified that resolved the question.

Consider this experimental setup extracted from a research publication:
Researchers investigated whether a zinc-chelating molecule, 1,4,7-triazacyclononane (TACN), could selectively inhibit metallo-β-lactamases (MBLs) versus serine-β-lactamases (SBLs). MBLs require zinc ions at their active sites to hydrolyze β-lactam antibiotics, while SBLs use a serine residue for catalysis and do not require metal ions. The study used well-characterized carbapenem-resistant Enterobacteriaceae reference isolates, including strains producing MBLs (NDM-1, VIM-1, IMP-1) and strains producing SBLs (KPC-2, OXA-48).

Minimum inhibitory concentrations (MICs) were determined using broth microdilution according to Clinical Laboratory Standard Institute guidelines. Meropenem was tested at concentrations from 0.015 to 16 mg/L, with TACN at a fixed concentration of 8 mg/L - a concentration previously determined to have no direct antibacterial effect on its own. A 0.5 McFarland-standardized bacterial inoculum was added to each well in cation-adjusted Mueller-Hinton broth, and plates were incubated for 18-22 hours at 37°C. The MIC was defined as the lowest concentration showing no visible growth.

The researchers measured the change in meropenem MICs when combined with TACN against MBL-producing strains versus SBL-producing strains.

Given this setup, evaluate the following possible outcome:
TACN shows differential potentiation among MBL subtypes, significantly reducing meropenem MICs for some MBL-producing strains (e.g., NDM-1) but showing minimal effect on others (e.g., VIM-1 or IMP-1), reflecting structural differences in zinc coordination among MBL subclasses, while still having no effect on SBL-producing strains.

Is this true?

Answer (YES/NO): NO